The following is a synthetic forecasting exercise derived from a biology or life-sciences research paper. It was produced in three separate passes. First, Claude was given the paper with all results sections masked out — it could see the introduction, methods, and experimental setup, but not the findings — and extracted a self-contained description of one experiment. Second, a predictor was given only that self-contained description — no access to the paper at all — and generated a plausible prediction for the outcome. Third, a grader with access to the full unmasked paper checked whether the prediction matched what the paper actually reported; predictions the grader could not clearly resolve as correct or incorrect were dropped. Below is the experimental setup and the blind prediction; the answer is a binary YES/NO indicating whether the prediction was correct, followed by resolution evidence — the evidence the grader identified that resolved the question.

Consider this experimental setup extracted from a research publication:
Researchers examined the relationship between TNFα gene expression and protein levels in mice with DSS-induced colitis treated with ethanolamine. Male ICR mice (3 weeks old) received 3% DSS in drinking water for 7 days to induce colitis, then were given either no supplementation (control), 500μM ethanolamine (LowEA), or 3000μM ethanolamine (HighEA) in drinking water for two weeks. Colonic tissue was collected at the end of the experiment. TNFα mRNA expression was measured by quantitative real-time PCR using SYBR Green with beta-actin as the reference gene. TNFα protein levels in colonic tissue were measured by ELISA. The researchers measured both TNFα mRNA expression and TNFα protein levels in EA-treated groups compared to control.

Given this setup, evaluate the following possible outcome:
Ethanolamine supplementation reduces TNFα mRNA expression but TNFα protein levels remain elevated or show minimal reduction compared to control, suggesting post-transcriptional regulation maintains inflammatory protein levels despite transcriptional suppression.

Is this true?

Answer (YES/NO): NO